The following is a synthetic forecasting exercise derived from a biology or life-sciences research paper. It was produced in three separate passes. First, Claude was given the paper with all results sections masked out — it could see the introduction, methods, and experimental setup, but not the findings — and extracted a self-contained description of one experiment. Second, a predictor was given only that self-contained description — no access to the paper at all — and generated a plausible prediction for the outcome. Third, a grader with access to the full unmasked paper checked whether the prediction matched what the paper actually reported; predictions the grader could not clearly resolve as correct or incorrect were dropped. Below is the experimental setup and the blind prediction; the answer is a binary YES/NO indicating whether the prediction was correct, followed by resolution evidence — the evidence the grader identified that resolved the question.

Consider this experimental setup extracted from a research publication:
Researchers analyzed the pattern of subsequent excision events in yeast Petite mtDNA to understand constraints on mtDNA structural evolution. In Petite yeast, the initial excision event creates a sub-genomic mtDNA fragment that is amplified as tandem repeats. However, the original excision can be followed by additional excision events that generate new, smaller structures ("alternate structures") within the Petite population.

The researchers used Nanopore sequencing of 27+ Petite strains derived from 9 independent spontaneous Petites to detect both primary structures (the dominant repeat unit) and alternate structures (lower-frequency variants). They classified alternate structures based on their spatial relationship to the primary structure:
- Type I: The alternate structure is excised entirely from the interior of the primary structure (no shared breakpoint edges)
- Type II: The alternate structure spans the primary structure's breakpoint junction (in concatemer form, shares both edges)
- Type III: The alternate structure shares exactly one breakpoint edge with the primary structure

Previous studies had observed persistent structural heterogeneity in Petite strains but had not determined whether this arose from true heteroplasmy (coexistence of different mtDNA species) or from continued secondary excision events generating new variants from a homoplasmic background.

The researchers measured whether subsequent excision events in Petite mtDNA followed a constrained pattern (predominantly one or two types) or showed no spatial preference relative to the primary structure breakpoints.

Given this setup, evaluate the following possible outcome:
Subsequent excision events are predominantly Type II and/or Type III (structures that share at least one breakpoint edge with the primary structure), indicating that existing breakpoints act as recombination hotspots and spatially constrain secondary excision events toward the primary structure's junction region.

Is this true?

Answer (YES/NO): YES